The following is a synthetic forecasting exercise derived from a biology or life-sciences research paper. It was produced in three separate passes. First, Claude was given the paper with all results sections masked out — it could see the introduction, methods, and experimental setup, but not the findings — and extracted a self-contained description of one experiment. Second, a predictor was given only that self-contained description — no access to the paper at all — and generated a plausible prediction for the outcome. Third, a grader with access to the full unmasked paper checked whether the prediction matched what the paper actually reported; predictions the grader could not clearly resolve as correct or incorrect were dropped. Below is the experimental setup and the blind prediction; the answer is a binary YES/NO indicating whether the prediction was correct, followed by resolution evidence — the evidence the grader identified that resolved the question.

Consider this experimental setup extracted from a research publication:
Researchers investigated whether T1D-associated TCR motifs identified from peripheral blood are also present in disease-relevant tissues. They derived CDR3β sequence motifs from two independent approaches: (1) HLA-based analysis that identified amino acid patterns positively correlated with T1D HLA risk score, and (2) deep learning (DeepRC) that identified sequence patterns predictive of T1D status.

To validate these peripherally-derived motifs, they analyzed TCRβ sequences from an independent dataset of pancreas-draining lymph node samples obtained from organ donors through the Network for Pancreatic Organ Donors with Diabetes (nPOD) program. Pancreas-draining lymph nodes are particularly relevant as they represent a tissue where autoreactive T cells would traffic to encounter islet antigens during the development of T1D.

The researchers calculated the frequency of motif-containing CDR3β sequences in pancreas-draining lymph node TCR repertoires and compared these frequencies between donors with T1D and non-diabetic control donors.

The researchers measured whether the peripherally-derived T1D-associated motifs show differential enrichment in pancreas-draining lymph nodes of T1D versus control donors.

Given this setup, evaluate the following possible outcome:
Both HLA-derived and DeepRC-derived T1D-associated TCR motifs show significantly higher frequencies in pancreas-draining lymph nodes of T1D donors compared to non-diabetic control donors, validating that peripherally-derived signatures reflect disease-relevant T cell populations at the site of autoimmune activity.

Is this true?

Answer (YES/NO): NO